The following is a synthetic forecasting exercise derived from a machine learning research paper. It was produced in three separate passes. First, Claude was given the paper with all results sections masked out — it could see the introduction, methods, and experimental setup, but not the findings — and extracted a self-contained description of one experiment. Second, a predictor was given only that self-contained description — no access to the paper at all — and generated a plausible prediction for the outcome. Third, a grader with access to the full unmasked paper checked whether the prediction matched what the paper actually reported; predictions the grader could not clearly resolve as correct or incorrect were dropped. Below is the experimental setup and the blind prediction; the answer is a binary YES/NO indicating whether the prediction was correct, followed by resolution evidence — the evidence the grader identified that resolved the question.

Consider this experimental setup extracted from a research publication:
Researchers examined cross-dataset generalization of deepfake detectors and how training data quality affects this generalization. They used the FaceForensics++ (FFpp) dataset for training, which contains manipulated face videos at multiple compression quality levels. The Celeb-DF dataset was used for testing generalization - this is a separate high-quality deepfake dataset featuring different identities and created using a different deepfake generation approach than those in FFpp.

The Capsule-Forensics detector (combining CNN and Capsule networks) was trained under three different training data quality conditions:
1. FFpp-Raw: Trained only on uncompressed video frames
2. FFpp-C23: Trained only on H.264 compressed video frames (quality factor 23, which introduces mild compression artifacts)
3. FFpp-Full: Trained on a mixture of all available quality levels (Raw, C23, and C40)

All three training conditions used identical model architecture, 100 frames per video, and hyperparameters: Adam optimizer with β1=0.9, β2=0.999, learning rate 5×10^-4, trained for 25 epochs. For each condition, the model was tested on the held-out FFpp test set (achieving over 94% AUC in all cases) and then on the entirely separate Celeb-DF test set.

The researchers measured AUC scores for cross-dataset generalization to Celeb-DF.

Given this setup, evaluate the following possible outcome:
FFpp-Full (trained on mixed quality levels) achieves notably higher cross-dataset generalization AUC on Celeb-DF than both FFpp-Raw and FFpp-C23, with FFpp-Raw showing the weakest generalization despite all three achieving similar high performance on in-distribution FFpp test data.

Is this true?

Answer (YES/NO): YES